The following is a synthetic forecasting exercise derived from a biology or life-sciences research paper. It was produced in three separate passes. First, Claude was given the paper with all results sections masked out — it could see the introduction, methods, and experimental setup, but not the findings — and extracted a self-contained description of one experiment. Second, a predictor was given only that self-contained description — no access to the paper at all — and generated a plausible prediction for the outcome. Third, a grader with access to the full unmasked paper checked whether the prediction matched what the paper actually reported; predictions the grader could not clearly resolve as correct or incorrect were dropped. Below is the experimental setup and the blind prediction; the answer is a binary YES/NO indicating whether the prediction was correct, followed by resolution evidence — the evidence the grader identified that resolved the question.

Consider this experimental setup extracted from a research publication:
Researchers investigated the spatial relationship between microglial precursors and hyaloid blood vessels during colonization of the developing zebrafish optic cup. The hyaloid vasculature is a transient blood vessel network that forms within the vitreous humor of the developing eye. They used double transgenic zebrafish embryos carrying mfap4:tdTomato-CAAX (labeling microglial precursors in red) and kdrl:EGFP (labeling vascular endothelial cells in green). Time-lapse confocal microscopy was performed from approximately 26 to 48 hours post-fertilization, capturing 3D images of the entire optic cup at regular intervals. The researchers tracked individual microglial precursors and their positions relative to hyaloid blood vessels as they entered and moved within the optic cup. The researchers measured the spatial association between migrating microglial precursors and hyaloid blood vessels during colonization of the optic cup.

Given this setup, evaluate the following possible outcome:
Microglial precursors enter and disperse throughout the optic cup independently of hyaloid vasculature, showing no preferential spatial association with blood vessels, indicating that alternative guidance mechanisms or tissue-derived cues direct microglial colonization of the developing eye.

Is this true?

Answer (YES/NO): NO